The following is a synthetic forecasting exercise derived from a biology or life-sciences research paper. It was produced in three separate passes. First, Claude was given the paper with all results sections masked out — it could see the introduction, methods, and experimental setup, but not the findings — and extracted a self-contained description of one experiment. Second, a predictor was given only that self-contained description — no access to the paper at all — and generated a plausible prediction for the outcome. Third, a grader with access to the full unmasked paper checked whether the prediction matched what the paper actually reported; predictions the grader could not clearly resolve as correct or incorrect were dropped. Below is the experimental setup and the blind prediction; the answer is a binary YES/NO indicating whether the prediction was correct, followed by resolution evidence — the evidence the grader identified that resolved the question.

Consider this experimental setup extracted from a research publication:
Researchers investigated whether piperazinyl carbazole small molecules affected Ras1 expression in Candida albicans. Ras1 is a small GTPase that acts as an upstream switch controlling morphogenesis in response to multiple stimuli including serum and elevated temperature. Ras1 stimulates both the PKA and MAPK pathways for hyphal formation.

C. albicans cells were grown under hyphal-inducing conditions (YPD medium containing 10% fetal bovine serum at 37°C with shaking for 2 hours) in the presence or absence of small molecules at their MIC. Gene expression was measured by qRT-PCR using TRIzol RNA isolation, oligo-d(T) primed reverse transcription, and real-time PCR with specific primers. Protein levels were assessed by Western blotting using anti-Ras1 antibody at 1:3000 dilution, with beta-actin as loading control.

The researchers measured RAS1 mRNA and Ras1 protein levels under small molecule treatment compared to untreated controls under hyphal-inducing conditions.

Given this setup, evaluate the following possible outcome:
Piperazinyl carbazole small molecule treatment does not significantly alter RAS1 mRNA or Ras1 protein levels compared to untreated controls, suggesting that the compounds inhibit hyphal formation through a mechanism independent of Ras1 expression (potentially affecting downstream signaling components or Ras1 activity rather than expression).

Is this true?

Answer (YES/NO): NO